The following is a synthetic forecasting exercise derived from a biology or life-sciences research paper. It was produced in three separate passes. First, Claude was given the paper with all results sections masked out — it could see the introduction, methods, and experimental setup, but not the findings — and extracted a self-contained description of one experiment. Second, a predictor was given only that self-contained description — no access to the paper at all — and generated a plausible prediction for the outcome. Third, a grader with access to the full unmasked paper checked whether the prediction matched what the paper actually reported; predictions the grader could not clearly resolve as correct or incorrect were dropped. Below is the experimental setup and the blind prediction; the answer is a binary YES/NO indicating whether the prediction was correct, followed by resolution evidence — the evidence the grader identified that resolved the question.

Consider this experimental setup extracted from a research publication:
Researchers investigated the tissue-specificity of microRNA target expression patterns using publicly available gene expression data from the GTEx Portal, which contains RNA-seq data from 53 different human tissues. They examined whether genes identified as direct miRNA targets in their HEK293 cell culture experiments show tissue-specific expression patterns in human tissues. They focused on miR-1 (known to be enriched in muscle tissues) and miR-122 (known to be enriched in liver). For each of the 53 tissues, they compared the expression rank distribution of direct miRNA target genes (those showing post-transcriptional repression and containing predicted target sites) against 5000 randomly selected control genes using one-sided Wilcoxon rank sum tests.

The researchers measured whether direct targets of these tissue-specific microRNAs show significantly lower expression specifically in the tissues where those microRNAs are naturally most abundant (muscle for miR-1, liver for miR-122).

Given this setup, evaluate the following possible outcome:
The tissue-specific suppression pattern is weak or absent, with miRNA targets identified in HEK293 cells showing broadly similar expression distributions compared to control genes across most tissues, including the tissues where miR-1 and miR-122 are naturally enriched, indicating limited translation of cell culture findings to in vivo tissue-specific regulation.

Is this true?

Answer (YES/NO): NO